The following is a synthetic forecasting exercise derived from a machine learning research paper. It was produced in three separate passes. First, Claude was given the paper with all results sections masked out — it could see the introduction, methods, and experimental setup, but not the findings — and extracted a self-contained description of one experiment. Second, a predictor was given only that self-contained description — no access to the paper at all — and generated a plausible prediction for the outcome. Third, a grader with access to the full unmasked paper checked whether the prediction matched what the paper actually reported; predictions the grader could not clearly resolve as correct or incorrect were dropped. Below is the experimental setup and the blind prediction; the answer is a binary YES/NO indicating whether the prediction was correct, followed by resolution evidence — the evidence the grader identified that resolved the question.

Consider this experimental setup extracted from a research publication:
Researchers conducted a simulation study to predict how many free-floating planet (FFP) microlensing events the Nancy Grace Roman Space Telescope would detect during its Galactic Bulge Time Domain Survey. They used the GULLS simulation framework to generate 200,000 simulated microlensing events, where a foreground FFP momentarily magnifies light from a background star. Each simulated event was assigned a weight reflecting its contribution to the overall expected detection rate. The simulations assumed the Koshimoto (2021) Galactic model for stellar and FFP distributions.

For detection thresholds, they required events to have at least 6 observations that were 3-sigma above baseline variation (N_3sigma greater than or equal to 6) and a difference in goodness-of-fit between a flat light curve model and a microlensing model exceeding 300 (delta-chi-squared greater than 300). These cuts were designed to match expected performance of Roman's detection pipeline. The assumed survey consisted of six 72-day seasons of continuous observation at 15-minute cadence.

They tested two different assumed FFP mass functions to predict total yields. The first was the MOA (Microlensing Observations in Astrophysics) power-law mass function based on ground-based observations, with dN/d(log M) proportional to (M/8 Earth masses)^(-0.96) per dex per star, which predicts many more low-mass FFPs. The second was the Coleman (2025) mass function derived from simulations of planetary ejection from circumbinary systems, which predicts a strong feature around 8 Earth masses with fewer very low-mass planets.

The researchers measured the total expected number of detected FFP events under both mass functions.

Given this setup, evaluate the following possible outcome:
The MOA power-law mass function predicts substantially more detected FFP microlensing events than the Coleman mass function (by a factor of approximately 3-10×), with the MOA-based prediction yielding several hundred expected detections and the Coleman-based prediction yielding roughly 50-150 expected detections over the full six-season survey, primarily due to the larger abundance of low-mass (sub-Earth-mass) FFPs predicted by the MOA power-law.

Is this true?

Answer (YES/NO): NO